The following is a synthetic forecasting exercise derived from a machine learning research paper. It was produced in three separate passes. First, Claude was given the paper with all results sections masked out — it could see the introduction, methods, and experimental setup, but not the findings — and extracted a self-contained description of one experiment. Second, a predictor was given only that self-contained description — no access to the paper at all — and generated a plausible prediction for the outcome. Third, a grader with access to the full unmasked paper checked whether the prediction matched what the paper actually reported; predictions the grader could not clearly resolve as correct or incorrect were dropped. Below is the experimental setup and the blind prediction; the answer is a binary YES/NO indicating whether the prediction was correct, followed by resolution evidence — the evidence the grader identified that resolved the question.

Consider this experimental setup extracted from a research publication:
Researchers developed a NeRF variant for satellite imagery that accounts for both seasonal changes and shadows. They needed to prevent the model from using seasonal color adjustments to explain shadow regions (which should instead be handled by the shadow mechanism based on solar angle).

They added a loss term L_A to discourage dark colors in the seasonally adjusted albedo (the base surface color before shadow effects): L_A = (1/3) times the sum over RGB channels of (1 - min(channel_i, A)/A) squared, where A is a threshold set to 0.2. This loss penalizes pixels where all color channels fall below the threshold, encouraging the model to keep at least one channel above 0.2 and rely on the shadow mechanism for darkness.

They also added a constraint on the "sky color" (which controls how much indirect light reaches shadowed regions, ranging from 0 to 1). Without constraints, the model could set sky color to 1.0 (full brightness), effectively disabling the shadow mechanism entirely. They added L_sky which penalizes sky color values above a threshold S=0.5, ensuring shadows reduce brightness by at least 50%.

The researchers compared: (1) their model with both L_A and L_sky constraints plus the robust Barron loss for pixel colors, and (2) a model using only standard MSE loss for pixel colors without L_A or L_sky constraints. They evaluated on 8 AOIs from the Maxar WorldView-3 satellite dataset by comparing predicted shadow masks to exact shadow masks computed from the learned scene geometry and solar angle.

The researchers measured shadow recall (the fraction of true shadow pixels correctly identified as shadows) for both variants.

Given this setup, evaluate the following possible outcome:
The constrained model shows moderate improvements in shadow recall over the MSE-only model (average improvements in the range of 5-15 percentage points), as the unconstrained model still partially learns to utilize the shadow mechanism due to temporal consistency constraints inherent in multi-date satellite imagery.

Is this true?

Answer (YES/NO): YES